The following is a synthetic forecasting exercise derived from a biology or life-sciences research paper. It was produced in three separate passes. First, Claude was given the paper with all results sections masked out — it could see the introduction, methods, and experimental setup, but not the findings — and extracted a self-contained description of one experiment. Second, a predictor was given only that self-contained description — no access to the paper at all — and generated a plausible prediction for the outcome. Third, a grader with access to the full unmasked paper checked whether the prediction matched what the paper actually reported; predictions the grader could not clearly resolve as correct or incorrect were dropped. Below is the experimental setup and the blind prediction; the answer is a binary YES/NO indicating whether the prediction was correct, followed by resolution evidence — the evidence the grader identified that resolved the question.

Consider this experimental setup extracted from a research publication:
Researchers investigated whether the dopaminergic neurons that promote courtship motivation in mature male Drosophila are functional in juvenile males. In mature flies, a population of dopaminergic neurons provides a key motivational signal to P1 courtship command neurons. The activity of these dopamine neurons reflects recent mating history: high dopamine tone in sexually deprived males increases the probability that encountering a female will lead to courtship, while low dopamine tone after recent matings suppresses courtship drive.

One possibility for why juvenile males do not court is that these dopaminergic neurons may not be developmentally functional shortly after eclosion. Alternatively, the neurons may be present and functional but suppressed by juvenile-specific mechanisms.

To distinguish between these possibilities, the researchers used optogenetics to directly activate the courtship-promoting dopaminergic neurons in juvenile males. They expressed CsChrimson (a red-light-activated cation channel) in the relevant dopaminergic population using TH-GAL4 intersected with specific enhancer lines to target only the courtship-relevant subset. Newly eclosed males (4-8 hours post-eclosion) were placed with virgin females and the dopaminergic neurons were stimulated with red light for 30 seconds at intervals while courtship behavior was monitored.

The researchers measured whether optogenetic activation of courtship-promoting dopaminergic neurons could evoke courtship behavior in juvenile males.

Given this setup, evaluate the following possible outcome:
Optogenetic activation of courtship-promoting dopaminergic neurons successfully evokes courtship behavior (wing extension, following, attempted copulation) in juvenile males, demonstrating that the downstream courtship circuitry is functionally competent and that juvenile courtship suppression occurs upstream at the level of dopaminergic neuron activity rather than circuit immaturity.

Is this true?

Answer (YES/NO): YES